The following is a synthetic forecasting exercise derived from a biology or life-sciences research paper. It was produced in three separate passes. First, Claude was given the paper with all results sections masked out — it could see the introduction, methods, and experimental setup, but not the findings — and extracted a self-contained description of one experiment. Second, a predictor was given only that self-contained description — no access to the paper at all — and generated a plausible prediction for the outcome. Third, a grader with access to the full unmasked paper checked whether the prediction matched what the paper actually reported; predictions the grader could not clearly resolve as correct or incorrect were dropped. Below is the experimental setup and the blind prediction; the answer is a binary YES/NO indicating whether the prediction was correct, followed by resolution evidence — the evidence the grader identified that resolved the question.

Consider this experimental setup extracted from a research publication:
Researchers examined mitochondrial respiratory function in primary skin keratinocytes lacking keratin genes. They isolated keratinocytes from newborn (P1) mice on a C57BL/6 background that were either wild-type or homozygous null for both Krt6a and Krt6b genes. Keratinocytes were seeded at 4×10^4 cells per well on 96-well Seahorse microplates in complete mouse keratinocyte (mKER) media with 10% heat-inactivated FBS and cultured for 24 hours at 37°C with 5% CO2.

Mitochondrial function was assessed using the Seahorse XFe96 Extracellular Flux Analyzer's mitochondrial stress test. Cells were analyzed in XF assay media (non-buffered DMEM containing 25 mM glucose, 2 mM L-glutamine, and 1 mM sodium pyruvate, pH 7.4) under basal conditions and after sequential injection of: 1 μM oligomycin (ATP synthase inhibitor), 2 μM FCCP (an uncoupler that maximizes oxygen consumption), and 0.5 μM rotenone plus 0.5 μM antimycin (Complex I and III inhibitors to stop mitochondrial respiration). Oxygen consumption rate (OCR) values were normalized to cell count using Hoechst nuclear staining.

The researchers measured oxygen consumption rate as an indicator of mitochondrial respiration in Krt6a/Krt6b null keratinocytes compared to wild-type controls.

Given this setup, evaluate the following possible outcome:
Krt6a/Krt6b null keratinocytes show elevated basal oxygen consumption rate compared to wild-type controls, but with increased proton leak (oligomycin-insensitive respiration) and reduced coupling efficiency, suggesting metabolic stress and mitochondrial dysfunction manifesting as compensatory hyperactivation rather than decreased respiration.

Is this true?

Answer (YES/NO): NO